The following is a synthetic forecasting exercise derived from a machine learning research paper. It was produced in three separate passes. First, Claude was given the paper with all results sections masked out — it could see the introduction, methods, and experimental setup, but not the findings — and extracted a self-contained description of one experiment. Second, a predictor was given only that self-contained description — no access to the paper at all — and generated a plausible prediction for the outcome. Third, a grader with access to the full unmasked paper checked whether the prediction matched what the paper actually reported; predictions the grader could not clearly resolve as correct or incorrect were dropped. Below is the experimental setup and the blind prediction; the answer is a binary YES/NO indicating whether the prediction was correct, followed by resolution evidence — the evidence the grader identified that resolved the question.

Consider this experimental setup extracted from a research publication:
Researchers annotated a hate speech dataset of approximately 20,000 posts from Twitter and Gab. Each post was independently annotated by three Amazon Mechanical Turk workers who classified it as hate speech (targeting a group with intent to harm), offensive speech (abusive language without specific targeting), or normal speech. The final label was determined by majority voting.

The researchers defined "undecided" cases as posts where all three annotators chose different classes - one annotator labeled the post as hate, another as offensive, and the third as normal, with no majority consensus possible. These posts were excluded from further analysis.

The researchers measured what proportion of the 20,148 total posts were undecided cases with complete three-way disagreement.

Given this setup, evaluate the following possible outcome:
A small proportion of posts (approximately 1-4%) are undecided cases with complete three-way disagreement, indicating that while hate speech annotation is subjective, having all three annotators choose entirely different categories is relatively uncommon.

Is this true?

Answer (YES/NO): NO